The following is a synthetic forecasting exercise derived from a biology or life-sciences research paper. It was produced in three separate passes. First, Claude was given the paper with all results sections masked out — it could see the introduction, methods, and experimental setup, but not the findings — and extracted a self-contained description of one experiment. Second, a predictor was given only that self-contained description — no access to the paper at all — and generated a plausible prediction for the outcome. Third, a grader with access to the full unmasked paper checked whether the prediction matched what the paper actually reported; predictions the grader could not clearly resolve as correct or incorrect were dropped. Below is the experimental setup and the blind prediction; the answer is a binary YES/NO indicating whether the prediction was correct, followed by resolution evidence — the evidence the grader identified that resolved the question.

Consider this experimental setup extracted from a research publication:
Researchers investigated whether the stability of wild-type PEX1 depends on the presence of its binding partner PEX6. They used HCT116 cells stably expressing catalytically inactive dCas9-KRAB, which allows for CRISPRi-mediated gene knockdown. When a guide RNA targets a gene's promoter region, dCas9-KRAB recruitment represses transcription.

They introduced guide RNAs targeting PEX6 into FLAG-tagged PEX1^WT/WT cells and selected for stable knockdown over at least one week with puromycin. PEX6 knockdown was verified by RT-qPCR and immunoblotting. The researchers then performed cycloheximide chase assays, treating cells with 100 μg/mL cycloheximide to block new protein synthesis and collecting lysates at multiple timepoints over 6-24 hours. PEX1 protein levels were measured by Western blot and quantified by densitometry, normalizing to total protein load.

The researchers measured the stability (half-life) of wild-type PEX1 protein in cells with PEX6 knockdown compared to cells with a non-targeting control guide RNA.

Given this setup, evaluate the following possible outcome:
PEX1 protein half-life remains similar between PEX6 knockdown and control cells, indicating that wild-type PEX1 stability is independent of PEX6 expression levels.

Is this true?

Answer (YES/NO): NO